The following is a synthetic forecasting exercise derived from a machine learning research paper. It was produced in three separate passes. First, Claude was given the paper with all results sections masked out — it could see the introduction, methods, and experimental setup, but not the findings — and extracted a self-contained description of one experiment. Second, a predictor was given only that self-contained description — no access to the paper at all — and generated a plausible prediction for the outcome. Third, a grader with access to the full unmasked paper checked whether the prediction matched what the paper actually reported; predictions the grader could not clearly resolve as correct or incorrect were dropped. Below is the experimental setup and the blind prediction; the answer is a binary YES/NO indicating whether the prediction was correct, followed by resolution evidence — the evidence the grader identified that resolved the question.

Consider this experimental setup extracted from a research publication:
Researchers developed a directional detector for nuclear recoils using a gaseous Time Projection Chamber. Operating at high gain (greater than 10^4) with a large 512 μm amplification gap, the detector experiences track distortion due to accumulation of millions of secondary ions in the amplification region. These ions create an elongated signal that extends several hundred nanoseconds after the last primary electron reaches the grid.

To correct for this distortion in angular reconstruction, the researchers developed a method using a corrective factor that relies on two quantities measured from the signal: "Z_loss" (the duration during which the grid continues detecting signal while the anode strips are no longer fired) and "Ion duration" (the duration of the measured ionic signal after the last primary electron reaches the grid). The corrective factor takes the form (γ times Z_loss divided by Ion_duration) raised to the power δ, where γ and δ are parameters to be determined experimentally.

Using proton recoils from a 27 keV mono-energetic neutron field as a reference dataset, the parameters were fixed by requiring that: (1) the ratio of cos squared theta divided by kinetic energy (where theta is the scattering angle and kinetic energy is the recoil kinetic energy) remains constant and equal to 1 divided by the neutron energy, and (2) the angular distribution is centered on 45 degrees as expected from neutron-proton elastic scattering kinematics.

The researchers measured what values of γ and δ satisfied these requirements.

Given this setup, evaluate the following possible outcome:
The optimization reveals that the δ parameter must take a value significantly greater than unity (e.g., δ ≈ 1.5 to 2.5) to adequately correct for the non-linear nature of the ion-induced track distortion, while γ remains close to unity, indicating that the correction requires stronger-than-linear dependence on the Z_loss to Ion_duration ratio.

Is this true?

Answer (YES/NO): NO